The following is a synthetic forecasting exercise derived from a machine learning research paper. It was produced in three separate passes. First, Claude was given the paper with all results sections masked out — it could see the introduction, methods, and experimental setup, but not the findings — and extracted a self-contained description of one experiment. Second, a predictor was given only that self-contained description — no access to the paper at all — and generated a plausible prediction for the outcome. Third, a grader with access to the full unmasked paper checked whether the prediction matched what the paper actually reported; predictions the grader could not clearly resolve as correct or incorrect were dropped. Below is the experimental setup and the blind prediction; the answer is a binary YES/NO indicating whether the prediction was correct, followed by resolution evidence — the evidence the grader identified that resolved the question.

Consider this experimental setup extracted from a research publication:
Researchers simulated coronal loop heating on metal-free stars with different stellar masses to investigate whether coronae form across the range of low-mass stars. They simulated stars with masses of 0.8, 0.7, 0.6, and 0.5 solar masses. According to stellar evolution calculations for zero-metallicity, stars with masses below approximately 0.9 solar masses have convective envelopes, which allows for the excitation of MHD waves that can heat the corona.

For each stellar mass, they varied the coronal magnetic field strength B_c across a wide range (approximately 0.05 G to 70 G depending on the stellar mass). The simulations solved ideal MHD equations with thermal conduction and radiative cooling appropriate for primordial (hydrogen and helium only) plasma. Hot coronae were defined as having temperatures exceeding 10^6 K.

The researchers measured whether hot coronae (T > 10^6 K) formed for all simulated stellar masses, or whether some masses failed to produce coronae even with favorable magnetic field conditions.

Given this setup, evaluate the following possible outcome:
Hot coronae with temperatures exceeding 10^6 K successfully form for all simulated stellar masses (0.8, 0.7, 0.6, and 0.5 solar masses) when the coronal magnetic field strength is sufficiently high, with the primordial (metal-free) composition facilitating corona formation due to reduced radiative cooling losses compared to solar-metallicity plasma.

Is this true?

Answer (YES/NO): YES